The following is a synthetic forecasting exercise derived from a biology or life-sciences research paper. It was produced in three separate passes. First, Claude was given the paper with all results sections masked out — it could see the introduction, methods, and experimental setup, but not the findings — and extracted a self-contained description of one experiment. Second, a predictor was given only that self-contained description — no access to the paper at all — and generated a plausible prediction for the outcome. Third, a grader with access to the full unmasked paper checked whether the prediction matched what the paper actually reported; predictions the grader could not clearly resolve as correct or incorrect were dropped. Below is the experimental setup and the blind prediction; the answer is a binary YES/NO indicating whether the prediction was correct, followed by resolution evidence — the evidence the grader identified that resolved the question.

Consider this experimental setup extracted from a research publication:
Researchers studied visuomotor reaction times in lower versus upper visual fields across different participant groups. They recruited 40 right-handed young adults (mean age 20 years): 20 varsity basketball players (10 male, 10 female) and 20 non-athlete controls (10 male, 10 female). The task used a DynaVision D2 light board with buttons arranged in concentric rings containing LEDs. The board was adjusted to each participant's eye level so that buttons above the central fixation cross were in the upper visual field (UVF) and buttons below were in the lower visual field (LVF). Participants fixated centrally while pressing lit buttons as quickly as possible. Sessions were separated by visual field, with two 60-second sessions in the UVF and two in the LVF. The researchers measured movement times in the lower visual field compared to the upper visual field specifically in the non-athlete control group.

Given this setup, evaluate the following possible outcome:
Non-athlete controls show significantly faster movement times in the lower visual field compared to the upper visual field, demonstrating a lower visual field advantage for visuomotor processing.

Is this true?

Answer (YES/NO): YES